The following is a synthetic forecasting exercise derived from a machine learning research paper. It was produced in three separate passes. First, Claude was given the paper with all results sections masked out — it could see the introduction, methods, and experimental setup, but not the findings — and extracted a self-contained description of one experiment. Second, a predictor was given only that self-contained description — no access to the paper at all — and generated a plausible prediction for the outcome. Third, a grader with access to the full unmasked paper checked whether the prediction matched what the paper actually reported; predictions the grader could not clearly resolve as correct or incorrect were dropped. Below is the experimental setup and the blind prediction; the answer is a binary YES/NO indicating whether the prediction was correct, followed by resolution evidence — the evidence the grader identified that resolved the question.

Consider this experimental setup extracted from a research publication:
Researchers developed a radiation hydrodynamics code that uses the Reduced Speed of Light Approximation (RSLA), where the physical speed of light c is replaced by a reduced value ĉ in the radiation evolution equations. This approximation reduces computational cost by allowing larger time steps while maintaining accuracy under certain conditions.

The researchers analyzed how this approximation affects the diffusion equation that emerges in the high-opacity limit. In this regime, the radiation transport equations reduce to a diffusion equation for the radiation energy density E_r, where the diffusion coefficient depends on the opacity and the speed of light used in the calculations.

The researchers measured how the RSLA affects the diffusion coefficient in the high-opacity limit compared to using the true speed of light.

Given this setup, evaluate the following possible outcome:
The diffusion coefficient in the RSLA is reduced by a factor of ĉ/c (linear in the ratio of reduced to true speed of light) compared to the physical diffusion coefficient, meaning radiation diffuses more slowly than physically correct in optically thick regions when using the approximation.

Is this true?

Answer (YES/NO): NO